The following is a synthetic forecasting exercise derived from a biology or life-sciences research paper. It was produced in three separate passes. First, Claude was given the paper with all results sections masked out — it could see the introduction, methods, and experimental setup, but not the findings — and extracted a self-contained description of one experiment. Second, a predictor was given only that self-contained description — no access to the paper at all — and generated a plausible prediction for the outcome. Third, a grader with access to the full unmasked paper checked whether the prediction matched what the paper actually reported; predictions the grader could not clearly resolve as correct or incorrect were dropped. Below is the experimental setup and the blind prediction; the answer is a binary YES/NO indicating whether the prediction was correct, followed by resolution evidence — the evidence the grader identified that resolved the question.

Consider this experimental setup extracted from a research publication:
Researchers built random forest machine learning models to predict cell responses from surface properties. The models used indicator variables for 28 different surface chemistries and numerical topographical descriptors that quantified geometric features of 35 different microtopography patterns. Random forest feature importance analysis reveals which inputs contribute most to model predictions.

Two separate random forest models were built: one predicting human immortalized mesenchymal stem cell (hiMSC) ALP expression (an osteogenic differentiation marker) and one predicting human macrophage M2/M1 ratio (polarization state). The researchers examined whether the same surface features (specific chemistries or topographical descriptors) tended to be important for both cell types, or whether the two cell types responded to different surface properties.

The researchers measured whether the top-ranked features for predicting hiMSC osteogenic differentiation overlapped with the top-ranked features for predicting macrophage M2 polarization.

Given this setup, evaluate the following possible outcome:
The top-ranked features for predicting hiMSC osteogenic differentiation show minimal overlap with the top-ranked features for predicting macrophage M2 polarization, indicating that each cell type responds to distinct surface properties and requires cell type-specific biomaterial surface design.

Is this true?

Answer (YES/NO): NO